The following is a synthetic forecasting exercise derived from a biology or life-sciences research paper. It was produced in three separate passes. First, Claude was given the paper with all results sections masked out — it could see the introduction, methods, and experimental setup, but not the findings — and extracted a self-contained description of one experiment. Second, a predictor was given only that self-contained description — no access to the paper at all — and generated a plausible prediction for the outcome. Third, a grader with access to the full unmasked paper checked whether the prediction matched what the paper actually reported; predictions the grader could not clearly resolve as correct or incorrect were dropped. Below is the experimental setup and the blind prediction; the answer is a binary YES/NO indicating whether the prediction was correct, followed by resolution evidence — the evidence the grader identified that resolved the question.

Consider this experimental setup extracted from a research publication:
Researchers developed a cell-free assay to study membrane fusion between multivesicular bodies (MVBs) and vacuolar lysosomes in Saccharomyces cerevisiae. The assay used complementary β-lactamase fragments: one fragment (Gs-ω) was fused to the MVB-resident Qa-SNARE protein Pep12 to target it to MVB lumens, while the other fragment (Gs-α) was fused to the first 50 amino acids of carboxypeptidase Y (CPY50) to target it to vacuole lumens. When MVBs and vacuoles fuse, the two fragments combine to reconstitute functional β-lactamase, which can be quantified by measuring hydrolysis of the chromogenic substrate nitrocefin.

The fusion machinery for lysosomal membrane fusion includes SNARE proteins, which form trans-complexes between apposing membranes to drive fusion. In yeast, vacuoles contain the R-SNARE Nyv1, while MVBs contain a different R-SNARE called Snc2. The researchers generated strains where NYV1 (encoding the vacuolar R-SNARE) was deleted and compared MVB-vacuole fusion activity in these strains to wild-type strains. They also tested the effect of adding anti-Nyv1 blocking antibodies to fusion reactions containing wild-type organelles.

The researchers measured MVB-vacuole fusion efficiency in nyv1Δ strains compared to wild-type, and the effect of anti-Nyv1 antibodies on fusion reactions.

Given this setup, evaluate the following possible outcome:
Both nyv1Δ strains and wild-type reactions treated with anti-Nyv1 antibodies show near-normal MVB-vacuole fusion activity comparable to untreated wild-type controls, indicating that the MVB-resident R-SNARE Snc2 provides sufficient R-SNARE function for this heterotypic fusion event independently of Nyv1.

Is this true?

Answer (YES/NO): NO